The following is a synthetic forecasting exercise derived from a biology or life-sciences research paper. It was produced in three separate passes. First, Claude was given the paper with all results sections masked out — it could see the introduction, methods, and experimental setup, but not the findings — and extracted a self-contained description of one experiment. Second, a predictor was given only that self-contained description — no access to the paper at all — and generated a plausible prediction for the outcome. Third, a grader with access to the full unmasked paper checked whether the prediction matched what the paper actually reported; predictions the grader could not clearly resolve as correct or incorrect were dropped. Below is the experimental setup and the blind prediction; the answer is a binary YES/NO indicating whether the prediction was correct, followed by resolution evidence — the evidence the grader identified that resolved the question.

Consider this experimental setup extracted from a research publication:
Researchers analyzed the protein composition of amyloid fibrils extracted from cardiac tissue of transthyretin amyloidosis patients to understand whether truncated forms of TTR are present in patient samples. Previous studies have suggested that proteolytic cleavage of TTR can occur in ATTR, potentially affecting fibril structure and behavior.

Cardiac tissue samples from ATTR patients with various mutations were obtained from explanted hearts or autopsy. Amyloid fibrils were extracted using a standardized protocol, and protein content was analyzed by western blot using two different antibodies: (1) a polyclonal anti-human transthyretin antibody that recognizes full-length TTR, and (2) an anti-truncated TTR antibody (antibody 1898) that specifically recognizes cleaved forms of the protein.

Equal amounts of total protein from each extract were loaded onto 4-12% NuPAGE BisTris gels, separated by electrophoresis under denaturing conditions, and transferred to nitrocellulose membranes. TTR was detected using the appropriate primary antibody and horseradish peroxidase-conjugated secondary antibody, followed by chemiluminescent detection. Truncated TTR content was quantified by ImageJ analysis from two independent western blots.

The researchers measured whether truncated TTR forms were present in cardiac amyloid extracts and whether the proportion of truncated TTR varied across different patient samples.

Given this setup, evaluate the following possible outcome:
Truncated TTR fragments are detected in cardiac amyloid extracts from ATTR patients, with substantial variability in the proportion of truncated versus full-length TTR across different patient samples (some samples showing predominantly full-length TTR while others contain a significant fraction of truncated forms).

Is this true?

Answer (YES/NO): YES